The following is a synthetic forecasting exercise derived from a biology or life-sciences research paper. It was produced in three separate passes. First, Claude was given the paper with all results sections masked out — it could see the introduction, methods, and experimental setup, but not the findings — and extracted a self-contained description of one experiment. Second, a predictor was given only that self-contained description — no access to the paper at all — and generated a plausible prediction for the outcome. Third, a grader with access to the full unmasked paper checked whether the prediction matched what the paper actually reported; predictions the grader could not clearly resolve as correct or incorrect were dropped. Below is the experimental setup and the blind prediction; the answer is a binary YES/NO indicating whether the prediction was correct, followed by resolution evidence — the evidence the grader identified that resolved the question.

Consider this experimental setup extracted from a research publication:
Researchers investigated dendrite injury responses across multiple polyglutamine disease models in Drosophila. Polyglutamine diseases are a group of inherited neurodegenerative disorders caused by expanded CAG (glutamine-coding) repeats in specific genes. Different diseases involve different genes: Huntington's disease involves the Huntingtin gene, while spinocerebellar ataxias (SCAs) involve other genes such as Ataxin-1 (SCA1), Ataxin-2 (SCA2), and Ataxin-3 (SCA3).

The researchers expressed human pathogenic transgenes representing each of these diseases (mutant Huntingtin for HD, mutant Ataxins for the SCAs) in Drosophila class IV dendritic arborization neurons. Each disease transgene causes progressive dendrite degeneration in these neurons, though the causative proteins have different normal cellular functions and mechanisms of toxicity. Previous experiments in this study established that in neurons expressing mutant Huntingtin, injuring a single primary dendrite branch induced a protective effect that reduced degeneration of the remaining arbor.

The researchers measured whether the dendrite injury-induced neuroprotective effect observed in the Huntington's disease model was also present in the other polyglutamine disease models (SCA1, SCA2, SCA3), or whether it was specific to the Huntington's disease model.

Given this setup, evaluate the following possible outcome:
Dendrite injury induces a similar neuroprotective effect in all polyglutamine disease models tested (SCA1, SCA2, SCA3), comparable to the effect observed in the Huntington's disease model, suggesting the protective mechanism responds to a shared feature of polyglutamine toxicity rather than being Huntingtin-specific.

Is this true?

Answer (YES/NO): YES